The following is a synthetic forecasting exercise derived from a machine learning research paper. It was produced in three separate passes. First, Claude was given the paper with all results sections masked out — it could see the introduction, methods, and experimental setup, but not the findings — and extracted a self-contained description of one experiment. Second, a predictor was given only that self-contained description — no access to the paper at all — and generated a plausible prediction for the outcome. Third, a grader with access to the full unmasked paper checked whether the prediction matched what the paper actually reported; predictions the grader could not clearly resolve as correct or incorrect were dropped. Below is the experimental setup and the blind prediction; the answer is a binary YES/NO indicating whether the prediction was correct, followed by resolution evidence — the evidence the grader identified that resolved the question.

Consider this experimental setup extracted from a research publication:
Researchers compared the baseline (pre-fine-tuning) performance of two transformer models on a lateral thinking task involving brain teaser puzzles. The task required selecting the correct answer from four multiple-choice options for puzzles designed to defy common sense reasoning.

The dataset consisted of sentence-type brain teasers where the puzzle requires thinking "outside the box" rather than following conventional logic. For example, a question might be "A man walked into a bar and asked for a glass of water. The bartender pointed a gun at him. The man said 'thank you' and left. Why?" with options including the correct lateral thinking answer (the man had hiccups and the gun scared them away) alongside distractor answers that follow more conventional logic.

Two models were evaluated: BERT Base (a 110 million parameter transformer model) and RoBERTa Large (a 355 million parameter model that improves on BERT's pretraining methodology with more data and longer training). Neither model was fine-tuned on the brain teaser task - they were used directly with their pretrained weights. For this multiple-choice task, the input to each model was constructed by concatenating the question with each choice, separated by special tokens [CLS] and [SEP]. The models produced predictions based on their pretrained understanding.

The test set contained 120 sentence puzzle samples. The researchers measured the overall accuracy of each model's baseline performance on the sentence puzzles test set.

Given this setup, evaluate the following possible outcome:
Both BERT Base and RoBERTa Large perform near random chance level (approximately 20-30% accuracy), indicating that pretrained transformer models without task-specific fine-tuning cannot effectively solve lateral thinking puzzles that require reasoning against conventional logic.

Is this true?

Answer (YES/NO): NO